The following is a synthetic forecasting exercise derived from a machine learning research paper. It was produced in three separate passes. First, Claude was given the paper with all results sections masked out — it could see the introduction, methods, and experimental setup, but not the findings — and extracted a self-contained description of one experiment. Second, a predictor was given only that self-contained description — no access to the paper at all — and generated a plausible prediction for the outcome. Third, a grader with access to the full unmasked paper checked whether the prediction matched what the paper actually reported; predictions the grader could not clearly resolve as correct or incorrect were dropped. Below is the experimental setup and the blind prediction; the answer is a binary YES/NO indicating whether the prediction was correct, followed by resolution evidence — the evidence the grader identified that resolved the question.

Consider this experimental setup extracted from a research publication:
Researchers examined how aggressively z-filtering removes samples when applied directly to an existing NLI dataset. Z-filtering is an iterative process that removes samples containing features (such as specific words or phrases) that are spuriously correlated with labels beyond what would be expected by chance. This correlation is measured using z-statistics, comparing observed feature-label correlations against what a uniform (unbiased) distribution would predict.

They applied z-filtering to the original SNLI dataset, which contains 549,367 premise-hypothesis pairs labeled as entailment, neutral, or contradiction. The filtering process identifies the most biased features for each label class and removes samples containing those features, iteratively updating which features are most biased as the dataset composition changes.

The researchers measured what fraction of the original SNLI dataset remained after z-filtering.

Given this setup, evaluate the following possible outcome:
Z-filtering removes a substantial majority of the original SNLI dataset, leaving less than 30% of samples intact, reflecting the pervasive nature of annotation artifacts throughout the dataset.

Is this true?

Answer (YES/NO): YES